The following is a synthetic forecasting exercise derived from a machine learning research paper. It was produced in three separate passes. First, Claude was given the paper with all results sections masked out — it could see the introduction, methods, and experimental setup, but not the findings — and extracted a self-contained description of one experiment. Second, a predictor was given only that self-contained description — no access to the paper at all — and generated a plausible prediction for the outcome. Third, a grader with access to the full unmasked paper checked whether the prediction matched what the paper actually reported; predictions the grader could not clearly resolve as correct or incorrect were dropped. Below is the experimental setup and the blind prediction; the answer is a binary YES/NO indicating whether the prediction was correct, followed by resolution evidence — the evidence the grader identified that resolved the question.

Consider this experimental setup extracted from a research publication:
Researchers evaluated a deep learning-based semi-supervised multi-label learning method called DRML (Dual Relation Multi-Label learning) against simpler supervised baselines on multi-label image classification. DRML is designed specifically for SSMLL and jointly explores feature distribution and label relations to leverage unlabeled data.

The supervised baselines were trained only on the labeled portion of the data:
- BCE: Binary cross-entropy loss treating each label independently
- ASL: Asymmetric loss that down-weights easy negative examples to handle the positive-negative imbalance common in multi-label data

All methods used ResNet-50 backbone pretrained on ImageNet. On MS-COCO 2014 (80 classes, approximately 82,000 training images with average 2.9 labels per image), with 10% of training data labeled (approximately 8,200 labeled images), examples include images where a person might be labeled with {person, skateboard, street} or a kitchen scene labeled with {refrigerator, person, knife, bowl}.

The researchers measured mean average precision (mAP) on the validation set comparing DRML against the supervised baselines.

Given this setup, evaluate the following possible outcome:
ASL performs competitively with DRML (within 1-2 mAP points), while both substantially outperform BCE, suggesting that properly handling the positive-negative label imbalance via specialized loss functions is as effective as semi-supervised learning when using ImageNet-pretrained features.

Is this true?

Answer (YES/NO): NO